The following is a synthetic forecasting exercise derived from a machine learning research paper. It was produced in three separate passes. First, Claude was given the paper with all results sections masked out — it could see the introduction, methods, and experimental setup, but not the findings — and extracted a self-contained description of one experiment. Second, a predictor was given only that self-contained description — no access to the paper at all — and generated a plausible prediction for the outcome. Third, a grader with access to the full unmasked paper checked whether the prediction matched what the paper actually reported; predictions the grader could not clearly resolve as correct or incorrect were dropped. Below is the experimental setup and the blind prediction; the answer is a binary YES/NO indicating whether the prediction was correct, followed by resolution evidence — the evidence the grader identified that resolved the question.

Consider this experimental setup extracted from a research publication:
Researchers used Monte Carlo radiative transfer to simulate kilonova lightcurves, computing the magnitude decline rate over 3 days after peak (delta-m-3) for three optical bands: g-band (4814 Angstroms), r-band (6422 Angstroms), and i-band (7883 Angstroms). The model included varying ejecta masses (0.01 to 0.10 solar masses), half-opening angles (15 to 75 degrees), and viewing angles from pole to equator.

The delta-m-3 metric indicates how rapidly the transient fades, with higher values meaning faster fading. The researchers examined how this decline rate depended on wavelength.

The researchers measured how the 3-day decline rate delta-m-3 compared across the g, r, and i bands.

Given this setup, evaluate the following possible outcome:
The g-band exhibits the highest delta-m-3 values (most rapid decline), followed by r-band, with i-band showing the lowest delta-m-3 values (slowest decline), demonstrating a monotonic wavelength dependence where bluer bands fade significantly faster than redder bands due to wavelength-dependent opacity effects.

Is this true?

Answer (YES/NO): YES